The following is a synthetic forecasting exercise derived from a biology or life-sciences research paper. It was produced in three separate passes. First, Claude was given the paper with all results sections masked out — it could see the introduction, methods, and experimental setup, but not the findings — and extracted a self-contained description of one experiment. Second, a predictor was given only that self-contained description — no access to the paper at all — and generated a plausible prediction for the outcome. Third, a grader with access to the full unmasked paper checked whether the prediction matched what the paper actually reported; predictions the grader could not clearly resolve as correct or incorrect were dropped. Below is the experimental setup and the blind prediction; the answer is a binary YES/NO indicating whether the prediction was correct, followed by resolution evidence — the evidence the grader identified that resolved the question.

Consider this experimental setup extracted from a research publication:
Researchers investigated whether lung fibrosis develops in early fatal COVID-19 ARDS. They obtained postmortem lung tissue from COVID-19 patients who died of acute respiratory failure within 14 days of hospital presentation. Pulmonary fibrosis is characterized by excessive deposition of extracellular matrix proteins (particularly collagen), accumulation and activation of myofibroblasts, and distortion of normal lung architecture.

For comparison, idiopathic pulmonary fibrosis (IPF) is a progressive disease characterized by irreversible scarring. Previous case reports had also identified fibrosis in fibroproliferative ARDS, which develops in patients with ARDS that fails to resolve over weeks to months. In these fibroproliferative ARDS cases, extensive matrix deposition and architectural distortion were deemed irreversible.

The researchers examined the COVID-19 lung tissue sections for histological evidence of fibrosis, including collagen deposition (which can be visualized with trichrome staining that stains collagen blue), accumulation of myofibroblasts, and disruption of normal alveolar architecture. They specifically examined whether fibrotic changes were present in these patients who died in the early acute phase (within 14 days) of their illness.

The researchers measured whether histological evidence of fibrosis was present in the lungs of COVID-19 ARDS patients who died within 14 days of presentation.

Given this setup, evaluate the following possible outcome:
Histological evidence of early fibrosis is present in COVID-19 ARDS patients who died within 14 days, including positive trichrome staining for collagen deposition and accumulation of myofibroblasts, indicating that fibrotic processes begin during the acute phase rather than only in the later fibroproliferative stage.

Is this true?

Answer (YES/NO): NO